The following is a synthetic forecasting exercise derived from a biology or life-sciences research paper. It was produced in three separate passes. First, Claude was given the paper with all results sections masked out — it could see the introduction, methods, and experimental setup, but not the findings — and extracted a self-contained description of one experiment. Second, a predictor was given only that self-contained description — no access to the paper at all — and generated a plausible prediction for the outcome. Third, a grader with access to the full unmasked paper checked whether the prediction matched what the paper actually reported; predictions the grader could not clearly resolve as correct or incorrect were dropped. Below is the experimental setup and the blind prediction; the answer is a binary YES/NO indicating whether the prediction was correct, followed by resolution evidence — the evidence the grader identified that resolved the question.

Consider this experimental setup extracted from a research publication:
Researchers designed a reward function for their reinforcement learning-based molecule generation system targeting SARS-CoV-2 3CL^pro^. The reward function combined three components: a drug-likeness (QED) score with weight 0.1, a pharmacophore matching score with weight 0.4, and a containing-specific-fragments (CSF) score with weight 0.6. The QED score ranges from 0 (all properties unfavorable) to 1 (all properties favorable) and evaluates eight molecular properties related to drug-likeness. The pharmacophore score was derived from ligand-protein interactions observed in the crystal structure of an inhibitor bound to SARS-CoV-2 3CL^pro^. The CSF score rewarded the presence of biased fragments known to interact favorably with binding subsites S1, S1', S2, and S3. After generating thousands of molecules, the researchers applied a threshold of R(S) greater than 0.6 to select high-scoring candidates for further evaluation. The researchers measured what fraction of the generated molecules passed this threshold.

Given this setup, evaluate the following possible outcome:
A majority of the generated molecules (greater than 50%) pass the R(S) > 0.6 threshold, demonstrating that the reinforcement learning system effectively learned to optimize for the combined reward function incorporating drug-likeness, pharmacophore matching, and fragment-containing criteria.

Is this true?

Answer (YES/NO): NO